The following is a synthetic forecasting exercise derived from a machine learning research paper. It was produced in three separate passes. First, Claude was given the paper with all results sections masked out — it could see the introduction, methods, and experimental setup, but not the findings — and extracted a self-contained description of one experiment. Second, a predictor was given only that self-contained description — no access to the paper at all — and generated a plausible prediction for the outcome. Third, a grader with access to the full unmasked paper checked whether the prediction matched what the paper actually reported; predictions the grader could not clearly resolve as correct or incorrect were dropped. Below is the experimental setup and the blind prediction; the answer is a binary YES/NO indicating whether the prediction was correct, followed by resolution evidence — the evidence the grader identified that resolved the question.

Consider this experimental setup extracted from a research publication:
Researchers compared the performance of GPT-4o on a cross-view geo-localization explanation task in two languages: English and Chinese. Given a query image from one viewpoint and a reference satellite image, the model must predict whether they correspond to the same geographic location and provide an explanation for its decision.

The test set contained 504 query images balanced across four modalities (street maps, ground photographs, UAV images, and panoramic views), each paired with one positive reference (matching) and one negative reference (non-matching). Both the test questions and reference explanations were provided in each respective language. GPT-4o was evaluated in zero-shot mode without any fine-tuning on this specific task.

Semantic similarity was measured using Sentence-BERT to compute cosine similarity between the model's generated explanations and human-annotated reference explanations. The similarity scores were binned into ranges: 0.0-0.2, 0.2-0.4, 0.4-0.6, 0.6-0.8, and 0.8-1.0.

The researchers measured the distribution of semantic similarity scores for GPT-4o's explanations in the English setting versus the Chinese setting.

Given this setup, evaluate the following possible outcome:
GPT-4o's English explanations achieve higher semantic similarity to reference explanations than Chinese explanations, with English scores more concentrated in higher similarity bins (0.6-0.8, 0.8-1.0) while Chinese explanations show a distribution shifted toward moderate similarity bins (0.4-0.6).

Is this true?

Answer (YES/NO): NO